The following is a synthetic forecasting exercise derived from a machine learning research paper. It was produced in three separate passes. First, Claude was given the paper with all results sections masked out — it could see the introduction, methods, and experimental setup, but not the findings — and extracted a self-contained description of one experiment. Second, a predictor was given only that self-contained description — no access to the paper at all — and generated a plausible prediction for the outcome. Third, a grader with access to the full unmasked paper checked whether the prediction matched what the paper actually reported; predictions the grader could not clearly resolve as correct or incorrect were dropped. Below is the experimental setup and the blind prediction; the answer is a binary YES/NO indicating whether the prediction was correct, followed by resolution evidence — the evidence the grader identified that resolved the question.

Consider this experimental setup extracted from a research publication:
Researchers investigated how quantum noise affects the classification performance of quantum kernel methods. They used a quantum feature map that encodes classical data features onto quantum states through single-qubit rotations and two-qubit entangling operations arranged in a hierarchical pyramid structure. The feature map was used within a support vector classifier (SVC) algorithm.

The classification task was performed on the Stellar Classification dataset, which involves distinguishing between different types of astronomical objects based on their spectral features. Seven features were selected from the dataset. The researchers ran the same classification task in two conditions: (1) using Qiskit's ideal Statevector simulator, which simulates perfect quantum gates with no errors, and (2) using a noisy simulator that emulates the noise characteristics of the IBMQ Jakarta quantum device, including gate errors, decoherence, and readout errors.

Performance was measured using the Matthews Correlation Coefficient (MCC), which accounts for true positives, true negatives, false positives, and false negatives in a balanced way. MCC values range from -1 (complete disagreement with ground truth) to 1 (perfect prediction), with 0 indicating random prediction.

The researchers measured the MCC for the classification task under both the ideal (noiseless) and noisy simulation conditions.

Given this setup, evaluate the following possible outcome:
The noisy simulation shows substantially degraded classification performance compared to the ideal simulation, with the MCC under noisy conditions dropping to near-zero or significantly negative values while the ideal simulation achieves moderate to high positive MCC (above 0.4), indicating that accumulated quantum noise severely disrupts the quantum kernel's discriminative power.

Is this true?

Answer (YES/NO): NO